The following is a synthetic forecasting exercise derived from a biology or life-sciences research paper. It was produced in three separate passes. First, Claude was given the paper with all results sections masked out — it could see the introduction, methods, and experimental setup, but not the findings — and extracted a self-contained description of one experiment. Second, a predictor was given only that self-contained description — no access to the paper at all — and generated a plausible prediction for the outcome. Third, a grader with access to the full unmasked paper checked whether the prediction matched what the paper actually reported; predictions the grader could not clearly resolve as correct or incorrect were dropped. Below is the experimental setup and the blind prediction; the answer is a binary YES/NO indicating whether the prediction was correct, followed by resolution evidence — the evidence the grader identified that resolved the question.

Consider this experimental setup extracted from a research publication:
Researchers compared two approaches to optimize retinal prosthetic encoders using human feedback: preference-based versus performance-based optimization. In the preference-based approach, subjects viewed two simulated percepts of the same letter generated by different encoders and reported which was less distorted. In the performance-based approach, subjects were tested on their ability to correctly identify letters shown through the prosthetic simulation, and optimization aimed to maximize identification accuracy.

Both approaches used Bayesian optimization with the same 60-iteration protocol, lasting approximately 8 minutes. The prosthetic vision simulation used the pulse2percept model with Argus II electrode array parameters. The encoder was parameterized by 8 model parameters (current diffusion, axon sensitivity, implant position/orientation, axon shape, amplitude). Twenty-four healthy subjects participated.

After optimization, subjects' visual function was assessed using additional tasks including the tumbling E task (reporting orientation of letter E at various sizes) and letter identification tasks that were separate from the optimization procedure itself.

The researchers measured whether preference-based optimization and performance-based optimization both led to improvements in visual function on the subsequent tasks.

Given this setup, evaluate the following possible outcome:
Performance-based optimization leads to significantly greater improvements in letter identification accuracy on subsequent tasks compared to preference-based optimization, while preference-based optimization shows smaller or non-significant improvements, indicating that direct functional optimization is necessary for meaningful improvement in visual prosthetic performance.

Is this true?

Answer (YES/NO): NO